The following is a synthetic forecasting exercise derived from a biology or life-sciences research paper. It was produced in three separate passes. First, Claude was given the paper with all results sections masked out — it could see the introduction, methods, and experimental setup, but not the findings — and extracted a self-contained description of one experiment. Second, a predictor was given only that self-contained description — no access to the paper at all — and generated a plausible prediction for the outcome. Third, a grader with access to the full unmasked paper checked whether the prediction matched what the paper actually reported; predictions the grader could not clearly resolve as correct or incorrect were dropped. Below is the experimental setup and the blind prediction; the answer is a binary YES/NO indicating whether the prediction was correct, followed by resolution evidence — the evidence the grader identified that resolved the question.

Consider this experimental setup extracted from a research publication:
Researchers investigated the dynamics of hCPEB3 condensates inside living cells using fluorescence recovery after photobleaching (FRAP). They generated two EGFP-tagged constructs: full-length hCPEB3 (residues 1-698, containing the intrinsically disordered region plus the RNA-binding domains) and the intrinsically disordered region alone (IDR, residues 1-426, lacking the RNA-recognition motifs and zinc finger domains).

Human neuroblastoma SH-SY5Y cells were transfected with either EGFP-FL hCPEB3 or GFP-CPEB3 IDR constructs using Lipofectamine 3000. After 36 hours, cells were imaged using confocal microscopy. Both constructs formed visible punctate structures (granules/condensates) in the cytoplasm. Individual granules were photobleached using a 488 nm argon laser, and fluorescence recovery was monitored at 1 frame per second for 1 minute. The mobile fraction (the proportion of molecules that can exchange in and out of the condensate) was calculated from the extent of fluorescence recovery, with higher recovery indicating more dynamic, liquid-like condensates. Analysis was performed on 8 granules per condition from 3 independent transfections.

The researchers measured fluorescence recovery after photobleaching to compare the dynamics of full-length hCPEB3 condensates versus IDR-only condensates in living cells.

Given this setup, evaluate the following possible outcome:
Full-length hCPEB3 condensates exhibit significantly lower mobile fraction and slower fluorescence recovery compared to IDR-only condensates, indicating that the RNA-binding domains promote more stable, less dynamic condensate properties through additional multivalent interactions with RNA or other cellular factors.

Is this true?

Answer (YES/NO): YES